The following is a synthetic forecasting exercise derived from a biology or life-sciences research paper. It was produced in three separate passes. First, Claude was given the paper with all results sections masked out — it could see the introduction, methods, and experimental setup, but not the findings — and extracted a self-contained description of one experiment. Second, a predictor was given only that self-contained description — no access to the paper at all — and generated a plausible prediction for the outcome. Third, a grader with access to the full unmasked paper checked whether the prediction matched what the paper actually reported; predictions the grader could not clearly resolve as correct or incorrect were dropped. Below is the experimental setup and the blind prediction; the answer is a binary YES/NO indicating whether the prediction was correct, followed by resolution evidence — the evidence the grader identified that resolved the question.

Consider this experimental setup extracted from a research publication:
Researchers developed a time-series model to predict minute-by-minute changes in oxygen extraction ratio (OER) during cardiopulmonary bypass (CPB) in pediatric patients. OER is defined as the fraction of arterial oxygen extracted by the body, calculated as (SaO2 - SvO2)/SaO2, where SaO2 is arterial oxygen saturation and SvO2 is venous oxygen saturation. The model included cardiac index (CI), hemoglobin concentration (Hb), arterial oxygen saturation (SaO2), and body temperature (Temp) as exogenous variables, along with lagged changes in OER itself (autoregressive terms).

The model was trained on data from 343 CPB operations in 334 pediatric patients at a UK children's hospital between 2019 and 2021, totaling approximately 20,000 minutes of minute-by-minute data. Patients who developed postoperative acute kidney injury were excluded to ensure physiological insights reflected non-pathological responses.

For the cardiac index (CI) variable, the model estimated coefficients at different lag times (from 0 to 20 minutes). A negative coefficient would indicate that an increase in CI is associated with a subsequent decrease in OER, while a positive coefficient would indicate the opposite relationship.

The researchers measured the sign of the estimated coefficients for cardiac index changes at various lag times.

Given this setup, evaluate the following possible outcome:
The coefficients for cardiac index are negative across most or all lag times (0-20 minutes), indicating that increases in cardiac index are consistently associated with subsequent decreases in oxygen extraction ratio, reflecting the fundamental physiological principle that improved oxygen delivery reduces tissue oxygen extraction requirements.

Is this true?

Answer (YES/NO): NO